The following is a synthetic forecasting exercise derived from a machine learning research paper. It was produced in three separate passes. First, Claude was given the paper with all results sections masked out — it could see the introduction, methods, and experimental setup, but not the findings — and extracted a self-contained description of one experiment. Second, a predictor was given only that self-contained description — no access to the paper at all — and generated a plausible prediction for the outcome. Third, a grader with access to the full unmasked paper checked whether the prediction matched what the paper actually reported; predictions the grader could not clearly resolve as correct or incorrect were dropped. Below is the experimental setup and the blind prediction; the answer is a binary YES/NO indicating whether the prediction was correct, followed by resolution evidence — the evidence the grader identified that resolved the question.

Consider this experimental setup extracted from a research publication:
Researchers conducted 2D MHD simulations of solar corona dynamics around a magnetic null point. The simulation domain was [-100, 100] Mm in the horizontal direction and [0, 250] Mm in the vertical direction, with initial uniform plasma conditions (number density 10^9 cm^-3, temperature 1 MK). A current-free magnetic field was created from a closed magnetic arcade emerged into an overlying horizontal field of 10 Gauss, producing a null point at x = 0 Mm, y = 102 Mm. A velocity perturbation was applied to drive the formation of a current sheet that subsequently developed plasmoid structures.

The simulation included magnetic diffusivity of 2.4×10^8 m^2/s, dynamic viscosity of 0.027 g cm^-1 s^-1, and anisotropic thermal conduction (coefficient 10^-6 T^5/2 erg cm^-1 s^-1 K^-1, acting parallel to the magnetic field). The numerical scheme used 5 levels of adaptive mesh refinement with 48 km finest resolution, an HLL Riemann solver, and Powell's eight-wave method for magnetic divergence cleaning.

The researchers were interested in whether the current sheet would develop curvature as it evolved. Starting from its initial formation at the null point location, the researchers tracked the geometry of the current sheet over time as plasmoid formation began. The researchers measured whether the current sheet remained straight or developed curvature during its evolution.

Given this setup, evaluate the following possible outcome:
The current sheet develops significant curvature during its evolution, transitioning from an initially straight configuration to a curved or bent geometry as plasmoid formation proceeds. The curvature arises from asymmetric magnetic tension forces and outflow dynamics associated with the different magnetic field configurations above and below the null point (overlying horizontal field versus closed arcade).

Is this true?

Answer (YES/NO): YES